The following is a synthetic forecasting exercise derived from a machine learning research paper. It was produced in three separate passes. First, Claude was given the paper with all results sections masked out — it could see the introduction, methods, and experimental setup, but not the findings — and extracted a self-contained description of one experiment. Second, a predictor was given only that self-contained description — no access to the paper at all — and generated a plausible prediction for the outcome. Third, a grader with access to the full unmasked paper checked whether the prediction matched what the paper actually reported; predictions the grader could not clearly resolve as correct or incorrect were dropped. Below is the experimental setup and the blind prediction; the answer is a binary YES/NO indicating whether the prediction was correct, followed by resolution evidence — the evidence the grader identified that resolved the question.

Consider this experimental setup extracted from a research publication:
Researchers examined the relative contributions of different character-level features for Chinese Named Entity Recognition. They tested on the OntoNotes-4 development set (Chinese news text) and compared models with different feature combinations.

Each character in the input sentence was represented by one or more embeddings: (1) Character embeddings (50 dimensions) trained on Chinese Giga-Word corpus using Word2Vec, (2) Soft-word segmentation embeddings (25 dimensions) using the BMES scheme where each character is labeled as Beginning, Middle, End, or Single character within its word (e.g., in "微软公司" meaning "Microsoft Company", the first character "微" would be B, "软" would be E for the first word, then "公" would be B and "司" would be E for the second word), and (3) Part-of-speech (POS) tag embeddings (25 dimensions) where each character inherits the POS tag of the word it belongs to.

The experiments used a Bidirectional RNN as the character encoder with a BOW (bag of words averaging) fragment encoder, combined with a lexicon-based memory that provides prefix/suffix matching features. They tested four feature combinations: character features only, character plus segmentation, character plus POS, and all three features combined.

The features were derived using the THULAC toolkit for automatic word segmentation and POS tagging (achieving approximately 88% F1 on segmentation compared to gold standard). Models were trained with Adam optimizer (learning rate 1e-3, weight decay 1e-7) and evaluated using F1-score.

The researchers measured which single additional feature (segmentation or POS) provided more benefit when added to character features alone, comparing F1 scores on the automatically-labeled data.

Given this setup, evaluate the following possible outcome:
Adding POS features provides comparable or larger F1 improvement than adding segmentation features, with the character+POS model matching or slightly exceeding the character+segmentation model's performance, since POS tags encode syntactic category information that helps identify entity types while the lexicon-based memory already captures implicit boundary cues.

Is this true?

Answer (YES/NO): YES